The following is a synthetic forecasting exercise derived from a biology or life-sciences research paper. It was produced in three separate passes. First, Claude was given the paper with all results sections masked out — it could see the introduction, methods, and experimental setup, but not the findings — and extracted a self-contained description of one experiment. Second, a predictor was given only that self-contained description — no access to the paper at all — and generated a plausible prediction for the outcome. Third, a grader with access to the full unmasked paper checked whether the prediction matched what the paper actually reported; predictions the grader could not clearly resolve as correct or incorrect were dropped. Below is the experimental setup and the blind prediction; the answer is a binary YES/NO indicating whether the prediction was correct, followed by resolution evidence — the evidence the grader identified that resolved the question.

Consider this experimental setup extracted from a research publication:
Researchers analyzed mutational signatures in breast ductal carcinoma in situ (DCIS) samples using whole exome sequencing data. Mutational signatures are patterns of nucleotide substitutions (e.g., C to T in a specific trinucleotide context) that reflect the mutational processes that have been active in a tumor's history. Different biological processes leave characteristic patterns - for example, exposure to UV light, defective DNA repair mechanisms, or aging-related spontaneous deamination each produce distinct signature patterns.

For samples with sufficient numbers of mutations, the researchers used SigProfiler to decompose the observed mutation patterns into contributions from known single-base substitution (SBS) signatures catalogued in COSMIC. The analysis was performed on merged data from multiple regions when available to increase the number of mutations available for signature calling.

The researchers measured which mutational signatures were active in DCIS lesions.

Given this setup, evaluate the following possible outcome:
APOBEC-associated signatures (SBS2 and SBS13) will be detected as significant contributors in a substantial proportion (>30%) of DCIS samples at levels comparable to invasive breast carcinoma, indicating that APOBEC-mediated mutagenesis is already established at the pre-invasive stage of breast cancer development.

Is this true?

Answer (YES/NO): NO